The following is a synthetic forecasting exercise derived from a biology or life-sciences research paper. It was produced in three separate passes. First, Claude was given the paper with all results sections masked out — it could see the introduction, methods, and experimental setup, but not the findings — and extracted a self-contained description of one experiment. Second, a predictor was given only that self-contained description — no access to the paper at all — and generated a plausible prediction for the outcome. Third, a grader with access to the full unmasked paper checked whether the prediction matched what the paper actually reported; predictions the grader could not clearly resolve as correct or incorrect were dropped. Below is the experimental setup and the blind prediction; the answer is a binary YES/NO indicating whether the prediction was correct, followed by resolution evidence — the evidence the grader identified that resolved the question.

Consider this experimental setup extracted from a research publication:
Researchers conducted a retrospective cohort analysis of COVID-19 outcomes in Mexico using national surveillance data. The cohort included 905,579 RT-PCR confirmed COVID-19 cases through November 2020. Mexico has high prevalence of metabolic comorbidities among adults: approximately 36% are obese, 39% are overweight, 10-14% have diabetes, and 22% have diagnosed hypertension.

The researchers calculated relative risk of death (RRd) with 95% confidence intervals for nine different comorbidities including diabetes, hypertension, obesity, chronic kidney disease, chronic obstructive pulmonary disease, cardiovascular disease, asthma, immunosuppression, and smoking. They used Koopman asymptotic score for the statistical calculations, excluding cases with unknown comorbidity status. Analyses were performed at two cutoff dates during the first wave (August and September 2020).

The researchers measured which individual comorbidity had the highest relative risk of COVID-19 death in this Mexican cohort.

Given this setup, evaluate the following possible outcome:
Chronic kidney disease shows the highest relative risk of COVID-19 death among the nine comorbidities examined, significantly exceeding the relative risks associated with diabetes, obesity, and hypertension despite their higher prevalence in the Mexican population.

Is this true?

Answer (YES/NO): YES